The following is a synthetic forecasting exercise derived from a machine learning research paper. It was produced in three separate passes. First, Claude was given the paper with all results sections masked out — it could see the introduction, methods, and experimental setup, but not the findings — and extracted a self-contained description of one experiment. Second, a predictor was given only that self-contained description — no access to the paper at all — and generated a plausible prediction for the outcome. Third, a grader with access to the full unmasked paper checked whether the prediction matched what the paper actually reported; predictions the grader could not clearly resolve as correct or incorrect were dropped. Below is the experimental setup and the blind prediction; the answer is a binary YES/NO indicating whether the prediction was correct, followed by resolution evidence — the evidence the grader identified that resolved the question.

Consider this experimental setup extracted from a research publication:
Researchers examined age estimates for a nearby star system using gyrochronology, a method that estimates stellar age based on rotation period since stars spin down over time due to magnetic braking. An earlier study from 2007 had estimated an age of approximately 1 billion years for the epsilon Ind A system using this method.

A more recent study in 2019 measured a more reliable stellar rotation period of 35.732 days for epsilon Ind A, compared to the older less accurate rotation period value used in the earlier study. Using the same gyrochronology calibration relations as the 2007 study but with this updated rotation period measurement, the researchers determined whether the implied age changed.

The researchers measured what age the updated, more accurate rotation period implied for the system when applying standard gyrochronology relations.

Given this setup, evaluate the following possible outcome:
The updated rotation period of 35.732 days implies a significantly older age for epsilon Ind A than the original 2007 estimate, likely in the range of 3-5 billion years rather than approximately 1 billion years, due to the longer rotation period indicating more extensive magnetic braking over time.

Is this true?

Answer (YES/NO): YES